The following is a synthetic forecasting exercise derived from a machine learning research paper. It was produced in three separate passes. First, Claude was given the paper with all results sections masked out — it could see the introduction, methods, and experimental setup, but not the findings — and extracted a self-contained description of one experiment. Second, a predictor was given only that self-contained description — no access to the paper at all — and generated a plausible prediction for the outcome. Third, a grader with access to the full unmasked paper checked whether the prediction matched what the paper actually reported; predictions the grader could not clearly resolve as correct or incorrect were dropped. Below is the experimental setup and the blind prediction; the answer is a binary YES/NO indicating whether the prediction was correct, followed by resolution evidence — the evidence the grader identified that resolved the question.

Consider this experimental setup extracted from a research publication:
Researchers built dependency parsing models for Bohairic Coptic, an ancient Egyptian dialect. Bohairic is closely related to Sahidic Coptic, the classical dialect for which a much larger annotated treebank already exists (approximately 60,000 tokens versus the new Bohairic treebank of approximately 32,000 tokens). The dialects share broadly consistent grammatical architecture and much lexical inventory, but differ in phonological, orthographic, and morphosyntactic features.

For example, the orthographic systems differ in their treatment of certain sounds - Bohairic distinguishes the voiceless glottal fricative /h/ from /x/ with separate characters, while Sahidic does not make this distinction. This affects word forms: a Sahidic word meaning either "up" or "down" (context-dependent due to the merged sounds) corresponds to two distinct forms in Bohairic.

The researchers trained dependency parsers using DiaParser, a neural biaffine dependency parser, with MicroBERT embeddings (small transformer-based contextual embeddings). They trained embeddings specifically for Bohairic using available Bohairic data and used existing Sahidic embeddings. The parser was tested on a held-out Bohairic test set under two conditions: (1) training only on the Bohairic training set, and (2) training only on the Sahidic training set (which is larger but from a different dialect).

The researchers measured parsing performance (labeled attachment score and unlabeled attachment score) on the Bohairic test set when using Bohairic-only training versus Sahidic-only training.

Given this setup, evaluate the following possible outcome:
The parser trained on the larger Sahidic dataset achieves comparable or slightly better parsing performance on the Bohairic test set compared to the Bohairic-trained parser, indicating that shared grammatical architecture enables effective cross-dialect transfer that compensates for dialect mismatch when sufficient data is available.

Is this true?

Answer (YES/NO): NO